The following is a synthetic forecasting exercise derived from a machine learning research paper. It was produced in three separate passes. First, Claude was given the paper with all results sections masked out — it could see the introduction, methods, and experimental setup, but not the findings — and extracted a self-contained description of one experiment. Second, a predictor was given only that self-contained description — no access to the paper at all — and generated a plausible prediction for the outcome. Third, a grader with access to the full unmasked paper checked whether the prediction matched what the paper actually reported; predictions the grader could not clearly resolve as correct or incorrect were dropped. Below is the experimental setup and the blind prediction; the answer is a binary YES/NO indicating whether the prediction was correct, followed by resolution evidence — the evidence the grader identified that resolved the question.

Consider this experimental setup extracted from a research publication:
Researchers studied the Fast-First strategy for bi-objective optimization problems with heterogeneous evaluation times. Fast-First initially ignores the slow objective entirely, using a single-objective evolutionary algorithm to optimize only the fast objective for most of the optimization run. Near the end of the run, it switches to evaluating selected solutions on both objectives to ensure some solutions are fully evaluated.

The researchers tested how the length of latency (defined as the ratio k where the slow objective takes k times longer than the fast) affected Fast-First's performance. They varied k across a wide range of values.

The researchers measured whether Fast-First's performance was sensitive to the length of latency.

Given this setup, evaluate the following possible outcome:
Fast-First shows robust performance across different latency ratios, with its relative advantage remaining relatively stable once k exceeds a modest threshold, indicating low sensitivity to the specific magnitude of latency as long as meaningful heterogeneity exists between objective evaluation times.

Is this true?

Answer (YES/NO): YES